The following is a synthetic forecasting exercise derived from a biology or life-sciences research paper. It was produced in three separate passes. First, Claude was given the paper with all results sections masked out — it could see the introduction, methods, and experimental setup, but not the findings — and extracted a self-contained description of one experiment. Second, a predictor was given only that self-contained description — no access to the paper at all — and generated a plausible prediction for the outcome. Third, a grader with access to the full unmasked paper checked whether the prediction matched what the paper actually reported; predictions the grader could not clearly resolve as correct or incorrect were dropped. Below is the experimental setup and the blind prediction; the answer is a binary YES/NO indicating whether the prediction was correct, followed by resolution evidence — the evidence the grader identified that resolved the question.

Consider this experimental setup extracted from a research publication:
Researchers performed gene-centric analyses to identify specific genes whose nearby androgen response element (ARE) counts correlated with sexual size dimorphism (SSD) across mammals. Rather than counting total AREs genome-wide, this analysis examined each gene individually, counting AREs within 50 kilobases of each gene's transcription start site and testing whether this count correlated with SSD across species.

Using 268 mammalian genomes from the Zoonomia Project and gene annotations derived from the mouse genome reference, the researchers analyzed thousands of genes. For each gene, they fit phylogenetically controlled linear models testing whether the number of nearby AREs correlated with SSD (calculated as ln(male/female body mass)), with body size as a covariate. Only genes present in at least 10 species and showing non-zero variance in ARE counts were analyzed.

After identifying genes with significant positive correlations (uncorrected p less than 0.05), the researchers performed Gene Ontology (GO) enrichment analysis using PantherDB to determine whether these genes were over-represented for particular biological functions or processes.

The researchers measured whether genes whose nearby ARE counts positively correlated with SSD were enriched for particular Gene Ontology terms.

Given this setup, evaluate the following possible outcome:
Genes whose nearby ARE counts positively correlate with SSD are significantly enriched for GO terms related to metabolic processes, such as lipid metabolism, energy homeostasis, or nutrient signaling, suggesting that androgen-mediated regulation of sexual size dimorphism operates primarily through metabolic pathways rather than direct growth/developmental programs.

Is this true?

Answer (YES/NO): NO